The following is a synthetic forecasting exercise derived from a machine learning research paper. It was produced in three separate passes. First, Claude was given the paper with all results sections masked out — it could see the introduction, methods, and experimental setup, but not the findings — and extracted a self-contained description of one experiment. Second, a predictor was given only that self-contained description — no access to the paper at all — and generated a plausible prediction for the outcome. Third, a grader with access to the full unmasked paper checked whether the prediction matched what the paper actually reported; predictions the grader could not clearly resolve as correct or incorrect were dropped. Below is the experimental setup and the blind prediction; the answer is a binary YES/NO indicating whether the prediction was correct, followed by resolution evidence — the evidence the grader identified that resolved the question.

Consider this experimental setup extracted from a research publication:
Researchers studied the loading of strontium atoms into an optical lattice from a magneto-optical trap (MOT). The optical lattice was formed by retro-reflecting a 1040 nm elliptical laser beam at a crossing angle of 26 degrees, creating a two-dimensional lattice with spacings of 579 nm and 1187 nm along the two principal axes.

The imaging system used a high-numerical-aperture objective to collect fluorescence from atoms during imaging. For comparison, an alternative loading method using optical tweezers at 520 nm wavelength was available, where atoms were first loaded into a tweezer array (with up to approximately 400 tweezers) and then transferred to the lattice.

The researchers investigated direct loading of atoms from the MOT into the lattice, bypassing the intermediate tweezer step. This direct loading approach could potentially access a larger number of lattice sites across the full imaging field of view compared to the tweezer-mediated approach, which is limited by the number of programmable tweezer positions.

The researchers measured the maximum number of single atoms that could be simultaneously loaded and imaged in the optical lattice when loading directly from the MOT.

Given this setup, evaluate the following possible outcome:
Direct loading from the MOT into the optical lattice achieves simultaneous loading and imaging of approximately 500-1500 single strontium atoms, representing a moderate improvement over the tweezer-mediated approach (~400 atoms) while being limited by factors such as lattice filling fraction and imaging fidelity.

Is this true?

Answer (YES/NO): NO